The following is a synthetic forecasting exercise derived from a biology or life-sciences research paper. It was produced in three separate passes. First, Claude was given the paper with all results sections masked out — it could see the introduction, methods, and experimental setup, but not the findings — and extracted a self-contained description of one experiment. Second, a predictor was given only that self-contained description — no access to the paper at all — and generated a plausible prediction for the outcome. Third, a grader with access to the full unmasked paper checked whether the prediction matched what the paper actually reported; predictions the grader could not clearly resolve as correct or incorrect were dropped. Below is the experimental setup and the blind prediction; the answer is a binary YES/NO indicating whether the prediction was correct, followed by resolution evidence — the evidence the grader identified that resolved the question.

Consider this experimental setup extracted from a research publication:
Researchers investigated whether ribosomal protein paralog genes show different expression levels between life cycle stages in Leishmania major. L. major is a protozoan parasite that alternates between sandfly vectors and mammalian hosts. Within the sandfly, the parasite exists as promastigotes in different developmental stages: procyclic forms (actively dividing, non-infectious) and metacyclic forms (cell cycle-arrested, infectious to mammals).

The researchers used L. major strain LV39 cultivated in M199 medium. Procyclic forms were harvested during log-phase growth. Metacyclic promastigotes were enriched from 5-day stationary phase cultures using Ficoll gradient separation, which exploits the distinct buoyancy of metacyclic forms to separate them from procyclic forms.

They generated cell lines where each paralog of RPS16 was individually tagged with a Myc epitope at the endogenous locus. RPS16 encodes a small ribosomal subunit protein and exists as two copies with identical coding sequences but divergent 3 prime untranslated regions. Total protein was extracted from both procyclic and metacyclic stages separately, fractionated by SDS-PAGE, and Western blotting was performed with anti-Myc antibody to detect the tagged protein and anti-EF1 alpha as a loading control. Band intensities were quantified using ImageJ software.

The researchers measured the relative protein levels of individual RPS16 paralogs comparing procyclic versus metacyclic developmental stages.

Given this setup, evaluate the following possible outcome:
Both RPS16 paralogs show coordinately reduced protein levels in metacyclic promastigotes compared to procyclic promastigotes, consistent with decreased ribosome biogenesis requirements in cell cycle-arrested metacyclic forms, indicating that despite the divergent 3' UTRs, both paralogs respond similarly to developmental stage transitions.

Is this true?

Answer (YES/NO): NO